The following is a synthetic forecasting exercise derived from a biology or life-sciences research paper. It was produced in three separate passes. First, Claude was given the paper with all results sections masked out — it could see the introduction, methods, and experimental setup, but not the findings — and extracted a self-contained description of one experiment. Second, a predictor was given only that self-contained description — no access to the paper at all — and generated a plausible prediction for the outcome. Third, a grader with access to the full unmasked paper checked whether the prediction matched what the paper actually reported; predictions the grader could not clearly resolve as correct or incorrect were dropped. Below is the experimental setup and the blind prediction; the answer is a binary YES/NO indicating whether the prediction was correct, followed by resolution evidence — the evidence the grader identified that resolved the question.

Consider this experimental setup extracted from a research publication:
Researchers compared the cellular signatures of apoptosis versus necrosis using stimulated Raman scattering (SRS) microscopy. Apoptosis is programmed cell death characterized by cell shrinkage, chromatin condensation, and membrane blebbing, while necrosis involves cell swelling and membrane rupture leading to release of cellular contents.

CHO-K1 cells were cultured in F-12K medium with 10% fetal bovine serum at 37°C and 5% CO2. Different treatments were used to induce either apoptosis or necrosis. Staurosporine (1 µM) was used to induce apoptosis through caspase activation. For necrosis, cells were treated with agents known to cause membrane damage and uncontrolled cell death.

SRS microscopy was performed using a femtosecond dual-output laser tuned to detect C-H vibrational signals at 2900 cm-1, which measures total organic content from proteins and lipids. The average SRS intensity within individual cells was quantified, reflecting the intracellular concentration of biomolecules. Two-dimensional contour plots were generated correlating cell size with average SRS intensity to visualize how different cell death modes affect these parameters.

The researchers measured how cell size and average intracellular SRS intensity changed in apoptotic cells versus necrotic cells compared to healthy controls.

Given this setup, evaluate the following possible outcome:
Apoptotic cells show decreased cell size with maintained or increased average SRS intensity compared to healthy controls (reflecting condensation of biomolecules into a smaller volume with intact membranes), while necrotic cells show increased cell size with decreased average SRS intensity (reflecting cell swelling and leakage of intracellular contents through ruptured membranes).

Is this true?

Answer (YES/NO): NO